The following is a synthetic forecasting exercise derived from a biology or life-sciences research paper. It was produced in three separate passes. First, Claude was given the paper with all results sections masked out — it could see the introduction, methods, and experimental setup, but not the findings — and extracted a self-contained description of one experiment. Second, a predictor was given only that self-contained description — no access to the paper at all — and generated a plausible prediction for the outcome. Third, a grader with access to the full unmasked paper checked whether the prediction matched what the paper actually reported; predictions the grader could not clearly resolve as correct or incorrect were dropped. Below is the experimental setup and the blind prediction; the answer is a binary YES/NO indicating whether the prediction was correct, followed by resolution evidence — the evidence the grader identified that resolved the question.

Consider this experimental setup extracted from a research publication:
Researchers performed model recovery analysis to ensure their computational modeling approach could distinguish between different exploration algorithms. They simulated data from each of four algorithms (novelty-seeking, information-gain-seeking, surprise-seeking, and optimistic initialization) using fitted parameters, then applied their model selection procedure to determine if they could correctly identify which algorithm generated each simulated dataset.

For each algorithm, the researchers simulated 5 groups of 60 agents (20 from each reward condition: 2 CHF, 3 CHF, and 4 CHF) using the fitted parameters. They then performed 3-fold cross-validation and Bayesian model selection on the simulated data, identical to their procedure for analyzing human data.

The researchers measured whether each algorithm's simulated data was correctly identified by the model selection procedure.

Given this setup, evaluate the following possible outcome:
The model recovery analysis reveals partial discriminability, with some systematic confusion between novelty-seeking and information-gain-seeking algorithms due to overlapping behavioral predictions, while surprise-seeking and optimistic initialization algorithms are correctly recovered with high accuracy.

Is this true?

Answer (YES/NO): NO